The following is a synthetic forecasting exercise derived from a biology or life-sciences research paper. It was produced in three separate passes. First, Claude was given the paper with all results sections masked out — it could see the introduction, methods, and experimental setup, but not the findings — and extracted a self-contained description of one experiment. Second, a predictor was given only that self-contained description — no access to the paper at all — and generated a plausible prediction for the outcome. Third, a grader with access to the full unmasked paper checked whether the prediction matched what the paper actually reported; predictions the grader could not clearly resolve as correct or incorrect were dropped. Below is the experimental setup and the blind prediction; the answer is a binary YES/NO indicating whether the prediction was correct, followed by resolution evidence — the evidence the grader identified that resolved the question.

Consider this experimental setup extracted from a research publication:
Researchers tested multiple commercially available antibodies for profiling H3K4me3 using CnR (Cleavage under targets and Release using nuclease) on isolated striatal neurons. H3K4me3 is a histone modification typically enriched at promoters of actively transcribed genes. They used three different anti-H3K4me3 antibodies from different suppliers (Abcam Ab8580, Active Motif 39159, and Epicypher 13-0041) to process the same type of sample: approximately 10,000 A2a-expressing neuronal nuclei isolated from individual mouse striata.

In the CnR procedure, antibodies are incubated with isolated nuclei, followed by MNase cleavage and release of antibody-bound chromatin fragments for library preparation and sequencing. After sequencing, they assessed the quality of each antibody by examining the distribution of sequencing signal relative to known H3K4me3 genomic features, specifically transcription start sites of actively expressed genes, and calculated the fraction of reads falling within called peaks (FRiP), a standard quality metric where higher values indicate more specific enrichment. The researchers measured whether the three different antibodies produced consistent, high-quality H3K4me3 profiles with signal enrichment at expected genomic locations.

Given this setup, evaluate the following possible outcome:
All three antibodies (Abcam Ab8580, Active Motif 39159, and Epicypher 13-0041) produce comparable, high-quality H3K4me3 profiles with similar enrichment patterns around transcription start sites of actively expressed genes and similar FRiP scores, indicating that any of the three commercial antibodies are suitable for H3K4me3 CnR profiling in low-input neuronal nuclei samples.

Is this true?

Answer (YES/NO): NO